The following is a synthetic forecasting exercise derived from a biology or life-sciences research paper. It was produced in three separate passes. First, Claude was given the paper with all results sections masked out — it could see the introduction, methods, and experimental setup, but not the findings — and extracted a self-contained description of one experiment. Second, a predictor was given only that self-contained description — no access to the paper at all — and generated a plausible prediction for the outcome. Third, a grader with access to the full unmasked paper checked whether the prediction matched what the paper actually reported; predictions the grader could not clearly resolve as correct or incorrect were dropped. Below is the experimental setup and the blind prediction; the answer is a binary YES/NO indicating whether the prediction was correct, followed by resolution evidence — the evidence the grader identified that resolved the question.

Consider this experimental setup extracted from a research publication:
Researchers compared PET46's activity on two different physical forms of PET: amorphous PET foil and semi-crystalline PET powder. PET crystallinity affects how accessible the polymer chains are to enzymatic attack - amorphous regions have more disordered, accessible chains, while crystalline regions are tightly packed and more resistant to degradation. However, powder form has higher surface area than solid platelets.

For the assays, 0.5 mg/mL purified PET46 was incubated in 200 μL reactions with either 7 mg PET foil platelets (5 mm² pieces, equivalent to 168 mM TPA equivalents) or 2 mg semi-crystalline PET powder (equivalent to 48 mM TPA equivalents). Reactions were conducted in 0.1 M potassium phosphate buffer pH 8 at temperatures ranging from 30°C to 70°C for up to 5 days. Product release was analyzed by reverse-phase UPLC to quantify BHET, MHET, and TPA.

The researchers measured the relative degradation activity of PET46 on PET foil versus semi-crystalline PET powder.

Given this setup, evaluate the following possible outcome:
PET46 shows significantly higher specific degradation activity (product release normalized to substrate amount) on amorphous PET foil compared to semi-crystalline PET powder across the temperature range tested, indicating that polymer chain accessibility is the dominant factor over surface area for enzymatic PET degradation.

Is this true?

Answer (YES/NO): NO